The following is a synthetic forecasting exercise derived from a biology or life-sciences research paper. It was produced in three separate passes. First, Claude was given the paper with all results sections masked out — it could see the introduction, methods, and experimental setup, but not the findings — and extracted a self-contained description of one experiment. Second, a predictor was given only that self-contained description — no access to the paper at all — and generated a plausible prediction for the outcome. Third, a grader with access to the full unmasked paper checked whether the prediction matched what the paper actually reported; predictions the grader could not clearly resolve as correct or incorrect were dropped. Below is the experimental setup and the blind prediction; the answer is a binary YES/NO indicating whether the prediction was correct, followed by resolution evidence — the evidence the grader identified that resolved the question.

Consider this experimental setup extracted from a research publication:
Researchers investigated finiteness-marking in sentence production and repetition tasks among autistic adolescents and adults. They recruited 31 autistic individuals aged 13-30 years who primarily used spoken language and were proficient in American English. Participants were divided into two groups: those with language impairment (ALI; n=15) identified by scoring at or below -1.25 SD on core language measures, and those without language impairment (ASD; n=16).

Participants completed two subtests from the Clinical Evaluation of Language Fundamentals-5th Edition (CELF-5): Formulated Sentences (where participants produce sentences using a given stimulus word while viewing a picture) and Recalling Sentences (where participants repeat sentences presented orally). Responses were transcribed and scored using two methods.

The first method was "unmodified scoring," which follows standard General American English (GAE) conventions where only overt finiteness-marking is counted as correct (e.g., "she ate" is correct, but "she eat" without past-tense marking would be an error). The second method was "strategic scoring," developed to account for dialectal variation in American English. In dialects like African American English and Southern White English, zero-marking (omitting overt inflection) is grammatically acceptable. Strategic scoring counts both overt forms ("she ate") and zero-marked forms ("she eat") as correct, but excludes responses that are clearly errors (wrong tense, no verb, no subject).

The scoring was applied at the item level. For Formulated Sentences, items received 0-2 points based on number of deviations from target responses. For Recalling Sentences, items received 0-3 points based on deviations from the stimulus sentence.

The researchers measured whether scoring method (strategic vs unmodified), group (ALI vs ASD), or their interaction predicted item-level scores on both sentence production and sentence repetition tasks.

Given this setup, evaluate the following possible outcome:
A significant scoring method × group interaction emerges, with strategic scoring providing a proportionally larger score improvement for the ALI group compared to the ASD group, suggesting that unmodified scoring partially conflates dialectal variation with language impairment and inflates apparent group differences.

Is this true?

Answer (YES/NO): NO